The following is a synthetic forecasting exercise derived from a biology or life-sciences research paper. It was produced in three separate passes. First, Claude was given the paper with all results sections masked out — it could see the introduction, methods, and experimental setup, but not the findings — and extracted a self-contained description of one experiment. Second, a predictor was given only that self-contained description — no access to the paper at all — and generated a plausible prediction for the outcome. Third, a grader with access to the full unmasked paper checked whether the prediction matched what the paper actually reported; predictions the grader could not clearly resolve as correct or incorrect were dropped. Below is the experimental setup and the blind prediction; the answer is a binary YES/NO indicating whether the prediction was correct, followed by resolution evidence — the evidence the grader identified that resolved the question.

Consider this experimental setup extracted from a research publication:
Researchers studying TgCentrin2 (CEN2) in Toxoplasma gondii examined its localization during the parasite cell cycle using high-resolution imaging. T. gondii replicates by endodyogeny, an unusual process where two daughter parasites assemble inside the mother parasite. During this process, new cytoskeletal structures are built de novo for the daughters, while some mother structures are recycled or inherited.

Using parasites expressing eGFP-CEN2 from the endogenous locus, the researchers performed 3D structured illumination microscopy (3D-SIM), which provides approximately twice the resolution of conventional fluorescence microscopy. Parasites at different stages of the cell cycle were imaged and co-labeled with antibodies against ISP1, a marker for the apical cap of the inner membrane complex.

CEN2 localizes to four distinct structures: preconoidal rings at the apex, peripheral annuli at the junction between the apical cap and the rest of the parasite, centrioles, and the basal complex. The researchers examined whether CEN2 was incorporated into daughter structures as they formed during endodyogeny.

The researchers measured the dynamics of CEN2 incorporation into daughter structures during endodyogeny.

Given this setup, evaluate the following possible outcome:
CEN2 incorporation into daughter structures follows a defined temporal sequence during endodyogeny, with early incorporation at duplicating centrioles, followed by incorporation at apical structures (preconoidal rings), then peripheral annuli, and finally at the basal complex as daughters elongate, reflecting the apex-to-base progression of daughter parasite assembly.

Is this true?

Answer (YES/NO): YES